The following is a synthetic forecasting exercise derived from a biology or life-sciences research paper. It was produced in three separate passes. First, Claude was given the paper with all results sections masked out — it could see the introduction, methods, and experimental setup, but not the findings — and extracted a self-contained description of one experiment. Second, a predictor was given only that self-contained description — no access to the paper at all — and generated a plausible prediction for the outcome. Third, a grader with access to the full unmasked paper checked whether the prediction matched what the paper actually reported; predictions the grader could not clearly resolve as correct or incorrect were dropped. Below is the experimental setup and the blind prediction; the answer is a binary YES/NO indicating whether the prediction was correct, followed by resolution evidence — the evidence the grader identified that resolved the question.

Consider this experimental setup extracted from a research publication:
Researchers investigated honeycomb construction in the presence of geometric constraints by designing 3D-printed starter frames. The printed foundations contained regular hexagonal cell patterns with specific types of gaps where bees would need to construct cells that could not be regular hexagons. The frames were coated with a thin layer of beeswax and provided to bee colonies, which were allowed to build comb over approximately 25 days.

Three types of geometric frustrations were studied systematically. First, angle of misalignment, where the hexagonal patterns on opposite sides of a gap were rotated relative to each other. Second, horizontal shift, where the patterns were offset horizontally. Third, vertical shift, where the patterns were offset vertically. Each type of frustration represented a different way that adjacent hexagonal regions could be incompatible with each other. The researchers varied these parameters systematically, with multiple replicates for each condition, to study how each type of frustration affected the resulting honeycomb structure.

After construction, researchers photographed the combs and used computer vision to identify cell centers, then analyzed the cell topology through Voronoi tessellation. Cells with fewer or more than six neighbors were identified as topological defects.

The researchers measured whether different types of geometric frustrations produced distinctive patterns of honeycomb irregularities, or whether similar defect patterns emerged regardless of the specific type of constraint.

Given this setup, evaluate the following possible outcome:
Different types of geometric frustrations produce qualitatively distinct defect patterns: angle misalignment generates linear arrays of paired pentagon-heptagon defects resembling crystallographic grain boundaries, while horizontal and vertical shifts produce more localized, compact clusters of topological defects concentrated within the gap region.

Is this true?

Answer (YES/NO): NO